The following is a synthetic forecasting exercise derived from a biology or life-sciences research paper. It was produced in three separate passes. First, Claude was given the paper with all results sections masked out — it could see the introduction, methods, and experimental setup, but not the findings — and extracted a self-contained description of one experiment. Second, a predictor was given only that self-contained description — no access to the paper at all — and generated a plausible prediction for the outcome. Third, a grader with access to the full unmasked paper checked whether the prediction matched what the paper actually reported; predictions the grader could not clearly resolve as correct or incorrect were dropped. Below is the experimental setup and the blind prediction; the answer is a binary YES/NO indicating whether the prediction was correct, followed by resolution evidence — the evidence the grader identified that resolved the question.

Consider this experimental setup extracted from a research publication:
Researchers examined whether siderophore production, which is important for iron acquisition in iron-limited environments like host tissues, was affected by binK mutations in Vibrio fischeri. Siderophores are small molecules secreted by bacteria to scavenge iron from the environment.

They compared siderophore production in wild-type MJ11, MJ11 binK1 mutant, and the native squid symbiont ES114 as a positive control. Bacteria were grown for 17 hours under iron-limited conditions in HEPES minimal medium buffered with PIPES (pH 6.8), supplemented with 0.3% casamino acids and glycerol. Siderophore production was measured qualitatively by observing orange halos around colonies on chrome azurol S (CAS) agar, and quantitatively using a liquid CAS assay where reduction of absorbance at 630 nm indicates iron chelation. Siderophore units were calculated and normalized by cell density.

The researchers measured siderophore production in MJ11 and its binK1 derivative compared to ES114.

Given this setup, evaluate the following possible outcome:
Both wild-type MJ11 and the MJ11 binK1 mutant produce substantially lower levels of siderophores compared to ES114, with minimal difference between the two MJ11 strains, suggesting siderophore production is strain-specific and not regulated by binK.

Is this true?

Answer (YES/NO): YES